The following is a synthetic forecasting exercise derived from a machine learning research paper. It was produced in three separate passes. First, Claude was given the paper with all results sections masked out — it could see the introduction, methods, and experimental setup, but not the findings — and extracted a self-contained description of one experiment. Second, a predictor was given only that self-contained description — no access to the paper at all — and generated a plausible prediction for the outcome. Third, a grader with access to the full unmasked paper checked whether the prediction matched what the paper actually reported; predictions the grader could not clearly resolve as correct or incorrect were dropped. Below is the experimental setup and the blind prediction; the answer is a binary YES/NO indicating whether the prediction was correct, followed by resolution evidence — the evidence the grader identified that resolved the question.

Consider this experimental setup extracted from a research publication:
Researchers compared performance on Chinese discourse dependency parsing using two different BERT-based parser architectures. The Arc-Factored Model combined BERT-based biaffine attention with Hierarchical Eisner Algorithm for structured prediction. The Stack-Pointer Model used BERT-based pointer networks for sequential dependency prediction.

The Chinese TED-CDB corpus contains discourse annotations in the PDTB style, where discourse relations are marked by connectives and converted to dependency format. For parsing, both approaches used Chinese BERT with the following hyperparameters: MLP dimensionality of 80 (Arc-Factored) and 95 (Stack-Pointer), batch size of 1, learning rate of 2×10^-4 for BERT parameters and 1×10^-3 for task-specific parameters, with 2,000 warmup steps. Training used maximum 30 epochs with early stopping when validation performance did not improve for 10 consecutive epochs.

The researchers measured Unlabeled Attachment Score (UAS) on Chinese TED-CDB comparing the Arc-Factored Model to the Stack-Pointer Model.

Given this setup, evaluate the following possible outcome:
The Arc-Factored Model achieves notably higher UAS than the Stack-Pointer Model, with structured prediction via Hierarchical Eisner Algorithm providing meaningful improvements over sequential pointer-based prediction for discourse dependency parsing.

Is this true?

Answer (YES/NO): NO